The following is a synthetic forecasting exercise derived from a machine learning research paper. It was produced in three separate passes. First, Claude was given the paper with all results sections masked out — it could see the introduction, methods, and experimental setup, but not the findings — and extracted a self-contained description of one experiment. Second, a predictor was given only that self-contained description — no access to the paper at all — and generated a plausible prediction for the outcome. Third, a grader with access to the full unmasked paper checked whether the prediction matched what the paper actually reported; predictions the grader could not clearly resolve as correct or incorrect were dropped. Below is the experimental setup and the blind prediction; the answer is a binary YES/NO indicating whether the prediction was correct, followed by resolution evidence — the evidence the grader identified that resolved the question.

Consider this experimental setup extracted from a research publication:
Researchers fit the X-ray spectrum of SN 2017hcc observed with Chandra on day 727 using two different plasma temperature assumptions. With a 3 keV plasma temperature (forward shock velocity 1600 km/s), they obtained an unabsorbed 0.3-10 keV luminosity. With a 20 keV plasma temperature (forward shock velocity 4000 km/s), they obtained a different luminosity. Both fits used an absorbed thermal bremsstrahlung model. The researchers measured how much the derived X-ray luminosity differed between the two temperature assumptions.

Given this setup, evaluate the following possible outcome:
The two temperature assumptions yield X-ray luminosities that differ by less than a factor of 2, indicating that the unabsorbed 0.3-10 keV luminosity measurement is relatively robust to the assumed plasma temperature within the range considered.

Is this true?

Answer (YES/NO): YES